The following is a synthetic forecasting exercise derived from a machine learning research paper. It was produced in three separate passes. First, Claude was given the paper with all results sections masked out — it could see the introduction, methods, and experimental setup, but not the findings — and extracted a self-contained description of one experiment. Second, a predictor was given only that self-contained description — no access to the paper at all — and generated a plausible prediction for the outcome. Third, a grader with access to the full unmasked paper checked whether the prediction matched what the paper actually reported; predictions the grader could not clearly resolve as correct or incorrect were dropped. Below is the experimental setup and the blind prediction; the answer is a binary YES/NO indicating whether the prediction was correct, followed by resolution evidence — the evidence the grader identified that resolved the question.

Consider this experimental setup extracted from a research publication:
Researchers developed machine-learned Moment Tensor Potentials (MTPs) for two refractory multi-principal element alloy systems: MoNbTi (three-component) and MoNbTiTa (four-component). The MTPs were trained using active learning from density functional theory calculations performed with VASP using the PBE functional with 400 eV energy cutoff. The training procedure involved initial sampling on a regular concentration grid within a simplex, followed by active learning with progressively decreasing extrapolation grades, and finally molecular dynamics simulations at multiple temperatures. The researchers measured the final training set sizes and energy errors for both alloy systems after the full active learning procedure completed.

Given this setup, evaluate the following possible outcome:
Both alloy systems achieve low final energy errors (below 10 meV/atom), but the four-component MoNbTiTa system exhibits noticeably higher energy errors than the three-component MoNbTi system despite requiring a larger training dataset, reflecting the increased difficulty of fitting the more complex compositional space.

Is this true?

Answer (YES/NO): NO